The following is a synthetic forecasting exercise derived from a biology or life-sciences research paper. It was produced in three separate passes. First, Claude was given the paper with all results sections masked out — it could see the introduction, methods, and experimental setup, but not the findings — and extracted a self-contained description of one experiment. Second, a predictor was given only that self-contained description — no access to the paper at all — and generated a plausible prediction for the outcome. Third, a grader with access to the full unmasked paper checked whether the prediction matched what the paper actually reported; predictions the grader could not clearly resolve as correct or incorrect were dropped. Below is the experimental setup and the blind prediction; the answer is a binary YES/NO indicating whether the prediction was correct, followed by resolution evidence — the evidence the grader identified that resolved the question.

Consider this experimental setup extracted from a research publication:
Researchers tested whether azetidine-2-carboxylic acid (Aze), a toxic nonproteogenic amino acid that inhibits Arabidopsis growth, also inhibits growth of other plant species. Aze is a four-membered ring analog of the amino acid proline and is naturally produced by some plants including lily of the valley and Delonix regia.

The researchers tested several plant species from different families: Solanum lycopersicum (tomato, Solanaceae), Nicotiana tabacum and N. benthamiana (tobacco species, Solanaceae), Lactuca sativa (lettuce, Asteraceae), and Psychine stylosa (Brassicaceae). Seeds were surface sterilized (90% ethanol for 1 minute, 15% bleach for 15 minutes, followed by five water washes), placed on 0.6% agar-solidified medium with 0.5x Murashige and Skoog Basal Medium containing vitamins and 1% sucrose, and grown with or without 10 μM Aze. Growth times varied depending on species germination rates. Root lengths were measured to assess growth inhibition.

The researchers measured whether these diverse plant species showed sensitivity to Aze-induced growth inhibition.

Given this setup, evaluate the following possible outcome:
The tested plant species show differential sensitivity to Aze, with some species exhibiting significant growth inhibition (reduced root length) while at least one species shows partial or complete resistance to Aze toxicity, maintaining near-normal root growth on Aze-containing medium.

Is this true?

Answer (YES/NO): NO